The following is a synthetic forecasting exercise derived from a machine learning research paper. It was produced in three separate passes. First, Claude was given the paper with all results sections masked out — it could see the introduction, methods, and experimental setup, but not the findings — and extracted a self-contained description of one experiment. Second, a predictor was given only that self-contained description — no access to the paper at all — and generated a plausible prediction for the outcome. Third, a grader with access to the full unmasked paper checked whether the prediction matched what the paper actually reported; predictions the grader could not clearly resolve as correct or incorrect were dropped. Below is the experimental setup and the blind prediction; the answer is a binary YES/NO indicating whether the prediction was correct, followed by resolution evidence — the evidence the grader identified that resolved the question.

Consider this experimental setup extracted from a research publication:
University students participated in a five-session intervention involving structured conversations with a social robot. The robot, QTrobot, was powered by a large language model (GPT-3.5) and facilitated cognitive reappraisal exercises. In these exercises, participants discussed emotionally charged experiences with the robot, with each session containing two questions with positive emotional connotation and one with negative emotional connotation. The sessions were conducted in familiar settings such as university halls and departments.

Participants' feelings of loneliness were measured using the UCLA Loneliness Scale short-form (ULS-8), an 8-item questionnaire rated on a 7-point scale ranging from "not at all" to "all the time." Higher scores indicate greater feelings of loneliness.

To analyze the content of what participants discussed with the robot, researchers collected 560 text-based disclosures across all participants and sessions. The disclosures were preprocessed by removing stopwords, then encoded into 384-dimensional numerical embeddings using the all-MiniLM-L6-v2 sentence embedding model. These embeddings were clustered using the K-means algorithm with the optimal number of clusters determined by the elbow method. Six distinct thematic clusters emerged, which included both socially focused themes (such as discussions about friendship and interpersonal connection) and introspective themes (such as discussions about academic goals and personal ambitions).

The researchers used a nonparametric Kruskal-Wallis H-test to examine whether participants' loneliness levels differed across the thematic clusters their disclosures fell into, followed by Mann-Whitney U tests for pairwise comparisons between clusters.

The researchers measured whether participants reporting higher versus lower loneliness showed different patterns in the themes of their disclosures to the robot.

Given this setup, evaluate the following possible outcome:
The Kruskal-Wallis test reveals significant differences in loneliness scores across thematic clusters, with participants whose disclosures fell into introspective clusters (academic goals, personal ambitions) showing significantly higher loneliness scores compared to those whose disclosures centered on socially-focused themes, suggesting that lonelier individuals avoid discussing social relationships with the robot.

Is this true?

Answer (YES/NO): NO